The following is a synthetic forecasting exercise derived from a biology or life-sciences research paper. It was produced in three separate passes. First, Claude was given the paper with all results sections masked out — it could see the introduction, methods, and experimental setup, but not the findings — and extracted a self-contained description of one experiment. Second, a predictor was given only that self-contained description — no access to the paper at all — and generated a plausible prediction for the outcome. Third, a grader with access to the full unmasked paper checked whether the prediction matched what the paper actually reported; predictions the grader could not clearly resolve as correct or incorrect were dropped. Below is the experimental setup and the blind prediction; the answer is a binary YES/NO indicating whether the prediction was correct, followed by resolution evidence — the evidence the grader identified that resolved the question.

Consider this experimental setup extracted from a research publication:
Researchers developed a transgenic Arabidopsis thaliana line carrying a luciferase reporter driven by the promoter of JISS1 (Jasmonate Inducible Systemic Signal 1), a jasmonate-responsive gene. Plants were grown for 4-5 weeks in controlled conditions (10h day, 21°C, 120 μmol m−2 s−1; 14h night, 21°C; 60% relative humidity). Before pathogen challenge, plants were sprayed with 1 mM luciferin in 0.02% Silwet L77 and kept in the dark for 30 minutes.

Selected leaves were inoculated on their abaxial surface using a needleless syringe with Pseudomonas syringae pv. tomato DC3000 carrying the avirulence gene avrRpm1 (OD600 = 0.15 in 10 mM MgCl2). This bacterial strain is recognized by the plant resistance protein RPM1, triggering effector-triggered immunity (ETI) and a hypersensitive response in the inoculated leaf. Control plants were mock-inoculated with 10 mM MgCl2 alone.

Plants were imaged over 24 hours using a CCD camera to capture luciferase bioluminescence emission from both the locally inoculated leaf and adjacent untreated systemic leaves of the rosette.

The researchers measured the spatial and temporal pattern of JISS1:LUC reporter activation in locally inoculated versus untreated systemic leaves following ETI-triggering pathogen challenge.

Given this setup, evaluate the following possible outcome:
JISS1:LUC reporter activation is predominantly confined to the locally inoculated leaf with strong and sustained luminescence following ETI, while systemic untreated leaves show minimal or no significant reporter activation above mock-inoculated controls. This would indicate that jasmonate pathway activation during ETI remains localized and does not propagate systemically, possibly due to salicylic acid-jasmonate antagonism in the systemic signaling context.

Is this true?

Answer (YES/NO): NO